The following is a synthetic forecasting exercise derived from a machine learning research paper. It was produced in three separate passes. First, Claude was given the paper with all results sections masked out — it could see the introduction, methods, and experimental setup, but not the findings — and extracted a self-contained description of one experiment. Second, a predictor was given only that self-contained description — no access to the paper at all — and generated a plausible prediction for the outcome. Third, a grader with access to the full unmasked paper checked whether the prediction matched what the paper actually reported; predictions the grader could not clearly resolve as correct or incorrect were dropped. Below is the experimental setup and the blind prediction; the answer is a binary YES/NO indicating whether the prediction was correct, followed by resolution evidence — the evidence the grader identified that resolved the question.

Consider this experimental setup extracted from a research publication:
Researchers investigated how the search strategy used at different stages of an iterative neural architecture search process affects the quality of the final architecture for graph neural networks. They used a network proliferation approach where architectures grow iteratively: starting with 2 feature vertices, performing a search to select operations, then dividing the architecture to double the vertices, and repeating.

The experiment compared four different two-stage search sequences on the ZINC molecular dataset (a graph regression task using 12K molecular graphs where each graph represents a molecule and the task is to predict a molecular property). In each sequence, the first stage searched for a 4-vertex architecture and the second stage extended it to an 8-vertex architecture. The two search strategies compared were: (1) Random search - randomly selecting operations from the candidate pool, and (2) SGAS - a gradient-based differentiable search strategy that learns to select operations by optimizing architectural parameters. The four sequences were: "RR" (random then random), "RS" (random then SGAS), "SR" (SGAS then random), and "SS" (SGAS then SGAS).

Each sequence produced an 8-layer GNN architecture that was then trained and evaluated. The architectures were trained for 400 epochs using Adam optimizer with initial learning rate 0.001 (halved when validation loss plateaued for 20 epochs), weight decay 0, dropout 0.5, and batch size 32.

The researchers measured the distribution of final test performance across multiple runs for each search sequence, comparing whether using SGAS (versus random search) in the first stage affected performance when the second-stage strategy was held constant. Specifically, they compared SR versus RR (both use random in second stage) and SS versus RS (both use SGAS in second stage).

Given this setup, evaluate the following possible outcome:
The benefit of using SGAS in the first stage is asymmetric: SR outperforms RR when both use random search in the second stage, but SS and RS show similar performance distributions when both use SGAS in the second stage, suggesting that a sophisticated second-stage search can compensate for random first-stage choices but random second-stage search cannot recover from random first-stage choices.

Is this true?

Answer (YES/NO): NO